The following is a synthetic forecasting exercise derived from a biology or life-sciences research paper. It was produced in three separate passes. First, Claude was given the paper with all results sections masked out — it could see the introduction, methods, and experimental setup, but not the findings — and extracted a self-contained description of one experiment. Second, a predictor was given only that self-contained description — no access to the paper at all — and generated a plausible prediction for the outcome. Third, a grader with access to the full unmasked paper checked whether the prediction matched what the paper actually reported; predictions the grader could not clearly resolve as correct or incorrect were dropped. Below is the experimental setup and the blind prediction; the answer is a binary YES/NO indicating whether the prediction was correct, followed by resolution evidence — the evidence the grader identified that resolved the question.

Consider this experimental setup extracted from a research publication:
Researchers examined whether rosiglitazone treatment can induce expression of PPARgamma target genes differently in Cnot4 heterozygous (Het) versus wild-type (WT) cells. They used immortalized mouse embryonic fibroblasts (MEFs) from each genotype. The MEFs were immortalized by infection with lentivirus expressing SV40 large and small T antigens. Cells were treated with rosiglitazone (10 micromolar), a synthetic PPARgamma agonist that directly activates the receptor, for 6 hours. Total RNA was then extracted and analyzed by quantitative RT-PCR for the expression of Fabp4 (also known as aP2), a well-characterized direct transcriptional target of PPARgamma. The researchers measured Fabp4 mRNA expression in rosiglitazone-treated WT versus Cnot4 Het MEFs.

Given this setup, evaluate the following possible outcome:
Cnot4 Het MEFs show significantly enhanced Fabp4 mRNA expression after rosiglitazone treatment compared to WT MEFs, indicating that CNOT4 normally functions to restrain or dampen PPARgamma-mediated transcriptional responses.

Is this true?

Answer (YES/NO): NO